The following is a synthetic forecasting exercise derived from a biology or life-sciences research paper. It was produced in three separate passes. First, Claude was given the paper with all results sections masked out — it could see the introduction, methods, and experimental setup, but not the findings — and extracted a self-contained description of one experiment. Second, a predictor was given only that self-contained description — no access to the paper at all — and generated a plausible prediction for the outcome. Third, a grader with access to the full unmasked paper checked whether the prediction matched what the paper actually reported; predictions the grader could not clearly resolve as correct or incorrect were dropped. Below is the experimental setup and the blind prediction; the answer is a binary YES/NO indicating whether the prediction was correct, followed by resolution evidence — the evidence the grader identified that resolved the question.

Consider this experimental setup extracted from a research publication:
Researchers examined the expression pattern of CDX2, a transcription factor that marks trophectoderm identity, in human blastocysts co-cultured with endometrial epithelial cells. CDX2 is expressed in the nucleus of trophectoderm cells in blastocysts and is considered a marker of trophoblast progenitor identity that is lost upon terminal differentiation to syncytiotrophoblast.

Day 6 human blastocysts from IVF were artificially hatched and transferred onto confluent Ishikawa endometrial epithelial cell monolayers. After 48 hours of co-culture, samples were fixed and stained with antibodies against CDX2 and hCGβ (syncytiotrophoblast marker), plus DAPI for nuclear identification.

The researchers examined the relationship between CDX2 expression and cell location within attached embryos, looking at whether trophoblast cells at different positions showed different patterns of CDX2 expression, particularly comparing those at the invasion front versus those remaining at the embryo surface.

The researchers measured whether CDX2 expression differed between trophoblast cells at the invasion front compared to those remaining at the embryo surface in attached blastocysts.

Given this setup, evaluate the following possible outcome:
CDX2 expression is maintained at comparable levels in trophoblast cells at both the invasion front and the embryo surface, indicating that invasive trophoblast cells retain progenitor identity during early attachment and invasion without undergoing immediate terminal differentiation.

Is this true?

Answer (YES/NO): NO